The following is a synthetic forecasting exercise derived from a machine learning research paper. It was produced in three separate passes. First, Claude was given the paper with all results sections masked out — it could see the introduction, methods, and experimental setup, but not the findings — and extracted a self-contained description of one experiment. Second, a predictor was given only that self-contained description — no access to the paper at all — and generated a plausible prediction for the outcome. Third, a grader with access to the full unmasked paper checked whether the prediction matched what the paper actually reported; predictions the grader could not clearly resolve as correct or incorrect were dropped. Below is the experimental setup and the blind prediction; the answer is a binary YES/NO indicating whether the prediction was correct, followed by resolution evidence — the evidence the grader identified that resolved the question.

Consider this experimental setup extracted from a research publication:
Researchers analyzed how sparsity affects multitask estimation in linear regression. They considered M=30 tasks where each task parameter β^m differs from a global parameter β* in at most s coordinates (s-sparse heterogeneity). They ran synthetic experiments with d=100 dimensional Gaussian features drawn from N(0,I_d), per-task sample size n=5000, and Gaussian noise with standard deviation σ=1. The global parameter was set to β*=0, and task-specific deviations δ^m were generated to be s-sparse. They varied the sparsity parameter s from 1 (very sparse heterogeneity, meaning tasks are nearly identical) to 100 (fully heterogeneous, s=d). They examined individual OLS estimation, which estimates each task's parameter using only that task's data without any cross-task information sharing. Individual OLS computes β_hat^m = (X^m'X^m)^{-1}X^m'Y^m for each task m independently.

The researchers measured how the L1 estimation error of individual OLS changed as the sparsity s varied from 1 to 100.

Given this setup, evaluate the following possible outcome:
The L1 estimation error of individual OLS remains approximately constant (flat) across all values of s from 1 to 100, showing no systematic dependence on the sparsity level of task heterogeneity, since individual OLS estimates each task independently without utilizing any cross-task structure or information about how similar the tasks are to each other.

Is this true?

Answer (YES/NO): YES